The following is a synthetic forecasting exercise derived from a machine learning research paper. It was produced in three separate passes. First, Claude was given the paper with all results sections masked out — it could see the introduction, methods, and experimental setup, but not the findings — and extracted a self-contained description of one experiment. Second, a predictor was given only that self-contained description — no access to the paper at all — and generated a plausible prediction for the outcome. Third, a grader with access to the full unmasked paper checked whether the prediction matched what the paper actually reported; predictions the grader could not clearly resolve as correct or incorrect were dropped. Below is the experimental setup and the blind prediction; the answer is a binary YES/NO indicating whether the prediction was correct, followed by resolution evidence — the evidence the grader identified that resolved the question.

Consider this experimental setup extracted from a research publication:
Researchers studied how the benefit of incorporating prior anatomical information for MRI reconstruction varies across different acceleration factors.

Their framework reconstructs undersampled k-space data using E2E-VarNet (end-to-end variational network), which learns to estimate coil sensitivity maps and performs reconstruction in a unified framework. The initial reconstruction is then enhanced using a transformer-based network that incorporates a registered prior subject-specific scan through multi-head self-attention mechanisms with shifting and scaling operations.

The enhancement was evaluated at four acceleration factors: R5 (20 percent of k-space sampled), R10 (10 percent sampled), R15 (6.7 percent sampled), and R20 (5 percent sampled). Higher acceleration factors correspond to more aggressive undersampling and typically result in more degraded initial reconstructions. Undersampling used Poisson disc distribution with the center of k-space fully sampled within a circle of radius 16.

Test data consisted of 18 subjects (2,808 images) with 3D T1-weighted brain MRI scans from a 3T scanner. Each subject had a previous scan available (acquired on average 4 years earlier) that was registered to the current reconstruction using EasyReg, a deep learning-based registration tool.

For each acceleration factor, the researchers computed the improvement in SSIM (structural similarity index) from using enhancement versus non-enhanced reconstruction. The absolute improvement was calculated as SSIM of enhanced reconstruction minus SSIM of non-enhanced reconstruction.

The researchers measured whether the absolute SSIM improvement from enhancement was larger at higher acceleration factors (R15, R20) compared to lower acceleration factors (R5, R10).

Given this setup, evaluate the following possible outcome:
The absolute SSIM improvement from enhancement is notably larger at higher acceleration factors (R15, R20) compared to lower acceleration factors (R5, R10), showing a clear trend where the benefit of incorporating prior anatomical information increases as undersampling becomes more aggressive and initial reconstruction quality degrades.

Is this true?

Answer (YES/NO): YES